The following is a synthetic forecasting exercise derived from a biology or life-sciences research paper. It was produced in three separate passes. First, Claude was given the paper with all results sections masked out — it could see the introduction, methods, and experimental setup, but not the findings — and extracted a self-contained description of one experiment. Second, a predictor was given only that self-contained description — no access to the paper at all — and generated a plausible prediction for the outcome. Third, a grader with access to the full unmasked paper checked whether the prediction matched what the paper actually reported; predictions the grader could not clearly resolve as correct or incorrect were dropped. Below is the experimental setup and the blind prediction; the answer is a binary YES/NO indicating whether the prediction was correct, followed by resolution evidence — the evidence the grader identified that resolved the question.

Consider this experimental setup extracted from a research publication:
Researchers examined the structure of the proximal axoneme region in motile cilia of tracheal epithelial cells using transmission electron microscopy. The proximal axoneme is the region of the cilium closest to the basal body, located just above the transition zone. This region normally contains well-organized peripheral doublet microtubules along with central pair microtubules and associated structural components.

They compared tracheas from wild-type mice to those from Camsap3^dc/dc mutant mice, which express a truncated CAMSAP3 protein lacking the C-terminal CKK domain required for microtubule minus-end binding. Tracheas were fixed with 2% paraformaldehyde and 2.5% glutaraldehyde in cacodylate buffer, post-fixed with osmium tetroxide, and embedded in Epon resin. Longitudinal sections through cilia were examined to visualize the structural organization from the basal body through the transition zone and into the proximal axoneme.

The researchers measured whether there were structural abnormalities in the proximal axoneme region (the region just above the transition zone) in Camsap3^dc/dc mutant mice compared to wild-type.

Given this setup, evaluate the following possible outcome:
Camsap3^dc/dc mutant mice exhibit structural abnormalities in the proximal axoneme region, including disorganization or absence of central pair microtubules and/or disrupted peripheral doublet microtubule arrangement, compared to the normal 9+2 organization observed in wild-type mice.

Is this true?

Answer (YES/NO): YES